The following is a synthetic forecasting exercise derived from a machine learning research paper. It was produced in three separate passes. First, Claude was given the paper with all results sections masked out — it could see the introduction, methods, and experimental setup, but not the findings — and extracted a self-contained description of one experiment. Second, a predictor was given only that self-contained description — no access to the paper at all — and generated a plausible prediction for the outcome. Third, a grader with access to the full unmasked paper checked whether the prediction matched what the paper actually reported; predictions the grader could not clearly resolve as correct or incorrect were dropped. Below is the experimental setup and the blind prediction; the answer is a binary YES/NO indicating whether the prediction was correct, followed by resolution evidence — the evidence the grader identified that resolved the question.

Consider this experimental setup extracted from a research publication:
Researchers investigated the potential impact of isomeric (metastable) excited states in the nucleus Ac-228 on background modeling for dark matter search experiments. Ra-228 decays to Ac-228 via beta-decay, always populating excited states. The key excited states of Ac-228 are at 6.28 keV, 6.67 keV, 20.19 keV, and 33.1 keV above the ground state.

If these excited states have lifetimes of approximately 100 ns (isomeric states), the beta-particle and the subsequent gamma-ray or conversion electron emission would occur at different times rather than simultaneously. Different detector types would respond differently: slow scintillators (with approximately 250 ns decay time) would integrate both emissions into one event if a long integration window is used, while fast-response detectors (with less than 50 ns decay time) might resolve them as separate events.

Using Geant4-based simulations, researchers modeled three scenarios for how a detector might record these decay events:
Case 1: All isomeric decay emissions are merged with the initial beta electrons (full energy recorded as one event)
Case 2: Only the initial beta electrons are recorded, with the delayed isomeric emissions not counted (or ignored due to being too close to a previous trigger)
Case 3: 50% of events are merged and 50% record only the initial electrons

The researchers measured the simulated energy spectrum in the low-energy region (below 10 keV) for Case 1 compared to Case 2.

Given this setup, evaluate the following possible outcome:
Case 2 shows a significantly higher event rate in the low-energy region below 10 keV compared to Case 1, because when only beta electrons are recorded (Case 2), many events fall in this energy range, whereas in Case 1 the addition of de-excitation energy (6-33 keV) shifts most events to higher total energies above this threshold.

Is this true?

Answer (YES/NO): YES